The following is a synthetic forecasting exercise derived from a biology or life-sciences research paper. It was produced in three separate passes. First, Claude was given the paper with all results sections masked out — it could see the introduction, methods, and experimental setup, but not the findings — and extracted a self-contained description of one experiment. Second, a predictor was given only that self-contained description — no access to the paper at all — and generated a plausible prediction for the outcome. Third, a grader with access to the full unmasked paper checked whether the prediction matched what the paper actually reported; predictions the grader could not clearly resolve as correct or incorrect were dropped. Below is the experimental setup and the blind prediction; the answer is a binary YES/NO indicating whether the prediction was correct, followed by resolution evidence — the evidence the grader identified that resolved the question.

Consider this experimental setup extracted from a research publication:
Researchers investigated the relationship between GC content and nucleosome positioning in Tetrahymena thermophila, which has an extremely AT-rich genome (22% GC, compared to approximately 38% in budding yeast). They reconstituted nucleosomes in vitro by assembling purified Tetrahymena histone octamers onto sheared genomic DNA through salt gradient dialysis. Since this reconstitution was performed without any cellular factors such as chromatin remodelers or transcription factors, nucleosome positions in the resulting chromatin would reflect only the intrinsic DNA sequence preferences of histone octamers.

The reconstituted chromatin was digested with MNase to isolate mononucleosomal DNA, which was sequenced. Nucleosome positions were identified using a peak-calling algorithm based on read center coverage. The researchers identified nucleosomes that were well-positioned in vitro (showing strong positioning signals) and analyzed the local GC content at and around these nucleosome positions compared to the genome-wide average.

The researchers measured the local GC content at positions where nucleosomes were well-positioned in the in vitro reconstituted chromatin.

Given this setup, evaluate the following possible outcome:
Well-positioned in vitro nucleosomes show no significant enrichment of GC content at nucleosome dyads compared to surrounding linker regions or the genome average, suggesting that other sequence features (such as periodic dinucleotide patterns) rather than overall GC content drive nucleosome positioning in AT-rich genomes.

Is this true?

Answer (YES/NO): NO